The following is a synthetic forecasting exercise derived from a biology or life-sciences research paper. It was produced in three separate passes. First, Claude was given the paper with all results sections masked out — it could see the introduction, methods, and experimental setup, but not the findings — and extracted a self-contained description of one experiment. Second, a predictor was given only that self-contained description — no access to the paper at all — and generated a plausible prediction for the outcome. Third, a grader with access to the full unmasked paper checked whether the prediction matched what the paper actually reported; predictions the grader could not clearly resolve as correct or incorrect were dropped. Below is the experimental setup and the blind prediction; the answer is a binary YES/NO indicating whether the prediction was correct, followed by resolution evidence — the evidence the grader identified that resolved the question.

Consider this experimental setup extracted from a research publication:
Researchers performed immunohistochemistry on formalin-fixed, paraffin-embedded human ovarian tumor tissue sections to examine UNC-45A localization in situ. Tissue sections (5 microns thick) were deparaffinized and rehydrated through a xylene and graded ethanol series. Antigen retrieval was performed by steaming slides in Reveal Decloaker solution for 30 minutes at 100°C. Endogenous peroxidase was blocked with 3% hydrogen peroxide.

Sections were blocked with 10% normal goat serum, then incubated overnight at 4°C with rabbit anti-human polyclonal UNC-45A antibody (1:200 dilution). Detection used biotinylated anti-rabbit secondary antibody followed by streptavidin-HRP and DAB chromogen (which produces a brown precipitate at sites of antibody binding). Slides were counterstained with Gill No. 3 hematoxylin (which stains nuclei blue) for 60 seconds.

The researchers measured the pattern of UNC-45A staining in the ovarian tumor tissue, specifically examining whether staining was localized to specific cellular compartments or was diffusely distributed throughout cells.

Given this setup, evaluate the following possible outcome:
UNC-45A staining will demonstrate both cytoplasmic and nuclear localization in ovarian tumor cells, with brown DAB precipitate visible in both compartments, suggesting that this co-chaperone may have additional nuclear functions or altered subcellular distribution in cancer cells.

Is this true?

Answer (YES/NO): NO